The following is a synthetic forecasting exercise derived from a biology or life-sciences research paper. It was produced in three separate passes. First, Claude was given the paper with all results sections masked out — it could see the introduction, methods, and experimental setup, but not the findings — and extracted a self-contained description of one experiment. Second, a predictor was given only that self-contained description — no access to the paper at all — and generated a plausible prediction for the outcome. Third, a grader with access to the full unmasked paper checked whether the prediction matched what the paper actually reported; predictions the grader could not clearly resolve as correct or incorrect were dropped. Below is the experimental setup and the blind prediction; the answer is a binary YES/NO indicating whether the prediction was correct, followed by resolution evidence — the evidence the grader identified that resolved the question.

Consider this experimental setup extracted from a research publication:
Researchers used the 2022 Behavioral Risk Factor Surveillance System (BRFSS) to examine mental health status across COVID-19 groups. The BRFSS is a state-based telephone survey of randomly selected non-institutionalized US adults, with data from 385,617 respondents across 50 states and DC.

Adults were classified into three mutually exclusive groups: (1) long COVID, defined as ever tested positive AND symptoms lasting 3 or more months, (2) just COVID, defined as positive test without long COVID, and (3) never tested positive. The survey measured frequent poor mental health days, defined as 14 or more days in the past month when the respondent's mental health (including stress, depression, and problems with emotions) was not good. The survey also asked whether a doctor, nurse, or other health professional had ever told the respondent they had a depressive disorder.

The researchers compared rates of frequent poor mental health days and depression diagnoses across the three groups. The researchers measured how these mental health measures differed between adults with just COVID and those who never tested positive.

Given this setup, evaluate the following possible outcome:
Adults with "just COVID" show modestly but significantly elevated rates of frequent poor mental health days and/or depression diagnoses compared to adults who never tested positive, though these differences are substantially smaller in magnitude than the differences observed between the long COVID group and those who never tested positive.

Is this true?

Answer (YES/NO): NO